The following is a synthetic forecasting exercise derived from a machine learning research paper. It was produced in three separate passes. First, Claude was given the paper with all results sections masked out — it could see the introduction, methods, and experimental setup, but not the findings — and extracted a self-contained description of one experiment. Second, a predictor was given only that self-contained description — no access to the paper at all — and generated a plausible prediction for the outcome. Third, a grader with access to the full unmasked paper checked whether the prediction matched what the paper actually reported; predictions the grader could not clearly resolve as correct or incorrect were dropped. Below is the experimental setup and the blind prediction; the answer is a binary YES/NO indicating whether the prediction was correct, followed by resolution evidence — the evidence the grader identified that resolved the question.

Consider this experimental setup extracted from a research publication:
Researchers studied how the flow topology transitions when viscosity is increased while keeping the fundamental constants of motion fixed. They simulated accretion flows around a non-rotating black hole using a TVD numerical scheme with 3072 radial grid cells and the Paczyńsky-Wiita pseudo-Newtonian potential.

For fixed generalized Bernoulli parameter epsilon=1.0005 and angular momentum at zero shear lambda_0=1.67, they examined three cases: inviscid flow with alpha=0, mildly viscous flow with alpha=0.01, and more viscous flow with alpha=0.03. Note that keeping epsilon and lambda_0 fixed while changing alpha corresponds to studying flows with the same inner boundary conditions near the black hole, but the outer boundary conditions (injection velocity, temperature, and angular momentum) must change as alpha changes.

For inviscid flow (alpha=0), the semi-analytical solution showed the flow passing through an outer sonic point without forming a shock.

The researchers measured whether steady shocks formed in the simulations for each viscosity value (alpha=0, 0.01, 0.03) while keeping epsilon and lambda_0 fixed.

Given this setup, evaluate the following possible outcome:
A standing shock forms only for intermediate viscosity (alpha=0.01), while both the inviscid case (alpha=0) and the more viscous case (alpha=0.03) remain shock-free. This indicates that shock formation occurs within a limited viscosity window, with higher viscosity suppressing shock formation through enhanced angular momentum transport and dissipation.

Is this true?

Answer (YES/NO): YES